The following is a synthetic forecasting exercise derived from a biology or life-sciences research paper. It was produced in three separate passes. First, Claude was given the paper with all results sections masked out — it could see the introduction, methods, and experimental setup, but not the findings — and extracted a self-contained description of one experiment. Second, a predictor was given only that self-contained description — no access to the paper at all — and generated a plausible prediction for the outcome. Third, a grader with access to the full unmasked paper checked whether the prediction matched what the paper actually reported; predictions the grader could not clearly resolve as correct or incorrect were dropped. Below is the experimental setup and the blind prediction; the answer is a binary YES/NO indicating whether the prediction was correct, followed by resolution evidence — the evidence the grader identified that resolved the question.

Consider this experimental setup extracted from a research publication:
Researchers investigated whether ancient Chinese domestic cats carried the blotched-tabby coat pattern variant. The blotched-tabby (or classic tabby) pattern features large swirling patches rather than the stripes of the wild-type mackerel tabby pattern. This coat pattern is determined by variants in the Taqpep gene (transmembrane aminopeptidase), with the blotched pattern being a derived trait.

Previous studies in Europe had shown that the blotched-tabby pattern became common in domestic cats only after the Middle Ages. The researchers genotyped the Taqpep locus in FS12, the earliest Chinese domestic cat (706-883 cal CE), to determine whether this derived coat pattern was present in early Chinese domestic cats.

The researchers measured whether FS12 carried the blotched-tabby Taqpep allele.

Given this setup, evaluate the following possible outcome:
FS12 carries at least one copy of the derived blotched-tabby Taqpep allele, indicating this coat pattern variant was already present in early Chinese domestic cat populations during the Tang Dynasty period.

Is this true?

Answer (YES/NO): NO